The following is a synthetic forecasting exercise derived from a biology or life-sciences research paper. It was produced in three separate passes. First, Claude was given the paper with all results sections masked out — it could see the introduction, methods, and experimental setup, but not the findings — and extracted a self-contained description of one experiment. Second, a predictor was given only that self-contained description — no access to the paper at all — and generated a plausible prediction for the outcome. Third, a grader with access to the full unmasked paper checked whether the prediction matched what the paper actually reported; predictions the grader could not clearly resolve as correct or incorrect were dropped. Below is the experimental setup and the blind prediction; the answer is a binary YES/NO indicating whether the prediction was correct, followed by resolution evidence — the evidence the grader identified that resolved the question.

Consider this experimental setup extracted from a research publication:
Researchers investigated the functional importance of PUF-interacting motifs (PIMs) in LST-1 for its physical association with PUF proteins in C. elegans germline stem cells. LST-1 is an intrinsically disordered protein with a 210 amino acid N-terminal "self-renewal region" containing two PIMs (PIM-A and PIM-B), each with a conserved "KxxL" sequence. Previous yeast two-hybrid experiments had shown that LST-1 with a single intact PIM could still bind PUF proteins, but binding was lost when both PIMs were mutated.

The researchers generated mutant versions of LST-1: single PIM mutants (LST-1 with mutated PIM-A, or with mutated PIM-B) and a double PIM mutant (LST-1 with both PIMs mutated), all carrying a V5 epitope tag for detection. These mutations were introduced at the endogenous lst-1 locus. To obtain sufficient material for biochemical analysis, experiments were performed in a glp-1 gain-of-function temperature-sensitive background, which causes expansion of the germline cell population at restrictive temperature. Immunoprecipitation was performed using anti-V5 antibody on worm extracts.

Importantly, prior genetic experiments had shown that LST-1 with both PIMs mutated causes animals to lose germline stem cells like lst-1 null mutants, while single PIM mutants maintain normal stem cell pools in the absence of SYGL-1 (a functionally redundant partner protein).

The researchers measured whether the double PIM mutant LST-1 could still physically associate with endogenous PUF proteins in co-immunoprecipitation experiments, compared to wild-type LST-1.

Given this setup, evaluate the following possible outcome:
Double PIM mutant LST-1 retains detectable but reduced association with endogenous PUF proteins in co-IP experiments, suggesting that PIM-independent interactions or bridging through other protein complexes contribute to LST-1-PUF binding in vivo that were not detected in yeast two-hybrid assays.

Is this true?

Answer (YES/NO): NO